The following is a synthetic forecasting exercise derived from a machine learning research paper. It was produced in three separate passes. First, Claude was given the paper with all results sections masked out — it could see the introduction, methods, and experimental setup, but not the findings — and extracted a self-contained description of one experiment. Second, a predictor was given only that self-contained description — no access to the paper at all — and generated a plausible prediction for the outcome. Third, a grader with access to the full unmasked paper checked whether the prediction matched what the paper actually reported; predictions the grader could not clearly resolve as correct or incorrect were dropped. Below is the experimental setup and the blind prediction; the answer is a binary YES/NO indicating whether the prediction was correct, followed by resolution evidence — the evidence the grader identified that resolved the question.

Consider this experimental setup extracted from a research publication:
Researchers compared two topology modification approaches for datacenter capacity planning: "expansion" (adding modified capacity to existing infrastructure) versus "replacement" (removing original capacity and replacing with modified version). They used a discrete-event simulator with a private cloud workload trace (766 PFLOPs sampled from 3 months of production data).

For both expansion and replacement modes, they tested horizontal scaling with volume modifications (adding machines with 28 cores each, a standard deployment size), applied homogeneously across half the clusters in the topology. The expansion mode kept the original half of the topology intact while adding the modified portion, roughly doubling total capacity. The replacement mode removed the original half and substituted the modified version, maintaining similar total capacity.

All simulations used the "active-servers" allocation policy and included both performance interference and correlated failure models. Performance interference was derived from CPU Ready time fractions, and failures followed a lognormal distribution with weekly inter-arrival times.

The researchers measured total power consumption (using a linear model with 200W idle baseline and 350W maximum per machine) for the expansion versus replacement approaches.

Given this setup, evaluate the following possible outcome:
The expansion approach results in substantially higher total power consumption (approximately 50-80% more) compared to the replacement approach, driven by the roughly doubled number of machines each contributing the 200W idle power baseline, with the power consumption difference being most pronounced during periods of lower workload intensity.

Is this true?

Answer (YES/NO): NO